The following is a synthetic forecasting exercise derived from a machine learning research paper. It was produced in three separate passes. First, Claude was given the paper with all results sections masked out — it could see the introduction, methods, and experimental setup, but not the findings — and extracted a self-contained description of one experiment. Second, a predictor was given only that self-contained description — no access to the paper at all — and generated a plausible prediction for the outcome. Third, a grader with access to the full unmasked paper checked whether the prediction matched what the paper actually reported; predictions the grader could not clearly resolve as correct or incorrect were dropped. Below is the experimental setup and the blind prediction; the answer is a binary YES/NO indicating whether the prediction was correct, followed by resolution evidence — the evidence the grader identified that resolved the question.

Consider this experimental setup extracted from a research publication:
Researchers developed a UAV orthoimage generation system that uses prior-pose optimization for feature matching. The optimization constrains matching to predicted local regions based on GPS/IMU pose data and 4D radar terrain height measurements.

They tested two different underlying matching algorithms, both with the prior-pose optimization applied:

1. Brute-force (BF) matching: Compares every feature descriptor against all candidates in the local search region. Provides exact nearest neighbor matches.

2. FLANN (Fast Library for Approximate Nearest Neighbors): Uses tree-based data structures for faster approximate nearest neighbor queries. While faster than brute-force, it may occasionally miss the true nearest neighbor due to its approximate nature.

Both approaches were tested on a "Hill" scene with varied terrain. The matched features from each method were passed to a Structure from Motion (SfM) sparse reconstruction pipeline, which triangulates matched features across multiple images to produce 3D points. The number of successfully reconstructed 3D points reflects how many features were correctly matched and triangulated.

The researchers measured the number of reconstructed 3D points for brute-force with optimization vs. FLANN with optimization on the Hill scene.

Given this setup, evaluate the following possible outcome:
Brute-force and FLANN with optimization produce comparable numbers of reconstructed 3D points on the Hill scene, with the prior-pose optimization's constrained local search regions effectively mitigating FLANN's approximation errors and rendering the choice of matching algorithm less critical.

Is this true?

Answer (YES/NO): YES